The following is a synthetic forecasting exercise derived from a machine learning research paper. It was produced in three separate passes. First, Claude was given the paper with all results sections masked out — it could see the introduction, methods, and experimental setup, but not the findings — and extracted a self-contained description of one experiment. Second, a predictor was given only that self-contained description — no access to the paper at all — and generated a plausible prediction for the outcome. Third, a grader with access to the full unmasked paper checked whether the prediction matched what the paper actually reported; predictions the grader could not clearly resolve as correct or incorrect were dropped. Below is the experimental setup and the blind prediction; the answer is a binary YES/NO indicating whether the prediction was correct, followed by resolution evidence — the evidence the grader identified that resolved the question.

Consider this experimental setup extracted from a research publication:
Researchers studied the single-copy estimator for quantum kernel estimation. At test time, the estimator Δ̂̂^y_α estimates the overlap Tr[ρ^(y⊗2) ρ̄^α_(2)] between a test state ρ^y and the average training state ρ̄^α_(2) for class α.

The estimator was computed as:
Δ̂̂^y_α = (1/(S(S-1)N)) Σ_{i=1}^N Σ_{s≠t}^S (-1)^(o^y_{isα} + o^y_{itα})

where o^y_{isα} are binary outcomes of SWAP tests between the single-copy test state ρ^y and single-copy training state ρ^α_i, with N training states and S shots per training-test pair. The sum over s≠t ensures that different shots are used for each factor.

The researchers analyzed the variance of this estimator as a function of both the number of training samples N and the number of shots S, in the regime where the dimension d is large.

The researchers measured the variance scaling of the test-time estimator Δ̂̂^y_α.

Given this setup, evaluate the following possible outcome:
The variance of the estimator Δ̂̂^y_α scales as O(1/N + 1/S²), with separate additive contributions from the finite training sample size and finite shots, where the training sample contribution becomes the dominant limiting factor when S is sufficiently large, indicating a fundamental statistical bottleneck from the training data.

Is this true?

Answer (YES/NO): NO